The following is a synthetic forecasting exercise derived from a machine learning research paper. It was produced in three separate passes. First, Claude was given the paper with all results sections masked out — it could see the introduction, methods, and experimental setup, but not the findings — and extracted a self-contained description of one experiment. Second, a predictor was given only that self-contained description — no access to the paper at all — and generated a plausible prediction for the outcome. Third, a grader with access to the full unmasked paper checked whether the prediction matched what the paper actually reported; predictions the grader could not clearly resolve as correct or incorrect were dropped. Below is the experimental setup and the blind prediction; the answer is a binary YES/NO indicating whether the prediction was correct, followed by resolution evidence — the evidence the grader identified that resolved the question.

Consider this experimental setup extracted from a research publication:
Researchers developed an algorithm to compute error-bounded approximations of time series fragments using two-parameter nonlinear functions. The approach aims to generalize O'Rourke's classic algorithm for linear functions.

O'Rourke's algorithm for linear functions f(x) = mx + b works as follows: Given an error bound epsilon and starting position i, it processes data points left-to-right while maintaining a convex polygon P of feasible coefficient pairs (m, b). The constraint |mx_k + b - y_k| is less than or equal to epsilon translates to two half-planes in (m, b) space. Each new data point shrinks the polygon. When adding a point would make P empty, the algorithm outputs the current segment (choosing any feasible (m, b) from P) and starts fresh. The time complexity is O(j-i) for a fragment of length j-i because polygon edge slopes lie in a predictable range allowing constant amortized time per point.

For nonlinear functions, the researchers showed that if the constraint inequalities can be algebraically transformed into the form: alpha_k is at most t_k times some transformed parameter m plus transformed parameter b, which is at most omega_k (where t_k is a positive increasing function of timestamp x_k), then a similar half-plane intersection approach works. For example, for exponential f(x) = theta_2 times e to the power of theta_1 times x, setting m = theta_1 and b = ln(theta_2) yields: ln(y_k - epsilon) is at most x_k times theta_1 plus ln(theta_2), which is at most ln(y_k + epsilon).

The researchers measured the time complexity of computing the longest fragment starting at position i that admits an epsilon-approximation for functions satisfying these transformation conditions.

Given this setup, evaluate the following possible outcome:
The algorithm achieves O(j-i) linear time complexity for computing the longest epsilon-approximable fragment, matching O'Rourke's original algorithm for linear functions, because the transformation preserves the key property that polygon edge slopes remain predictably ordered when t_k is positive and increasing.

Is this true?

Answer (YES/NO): YES